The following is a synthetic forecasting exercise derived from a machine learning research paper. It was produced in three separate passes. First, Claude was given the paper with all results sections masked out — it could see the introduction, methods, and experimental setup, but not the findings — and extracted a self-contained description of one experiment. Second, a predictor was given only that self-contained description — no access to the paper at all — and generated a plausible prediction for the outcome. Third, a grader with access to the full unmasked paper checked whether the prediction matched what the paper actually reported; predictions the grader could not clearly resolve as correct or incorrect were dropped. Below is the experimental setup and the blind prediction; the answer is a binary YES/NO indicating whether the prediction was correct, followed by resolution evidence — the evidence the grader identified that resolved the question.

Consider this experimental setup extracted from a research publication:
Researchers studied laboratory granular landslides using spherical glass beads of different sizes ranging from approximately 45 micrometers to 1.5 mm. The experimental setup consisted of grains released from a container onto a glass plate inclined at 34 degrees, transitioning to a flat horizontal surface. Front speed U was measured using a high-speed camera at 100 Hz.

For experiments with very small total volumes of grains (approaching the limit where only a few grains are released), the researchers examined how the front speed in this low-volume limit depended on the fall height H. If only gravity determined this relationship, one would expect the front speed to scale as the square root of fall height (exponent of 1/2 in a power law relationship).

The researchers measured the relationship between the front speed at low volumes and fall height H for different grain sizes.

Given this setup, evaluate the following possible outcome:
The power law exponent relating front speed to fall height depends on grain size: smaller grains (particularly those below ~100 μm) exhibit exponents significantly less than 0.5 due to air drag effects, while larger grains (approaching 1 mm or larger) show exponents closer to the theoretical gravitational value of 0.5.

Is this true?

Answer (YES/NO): NO